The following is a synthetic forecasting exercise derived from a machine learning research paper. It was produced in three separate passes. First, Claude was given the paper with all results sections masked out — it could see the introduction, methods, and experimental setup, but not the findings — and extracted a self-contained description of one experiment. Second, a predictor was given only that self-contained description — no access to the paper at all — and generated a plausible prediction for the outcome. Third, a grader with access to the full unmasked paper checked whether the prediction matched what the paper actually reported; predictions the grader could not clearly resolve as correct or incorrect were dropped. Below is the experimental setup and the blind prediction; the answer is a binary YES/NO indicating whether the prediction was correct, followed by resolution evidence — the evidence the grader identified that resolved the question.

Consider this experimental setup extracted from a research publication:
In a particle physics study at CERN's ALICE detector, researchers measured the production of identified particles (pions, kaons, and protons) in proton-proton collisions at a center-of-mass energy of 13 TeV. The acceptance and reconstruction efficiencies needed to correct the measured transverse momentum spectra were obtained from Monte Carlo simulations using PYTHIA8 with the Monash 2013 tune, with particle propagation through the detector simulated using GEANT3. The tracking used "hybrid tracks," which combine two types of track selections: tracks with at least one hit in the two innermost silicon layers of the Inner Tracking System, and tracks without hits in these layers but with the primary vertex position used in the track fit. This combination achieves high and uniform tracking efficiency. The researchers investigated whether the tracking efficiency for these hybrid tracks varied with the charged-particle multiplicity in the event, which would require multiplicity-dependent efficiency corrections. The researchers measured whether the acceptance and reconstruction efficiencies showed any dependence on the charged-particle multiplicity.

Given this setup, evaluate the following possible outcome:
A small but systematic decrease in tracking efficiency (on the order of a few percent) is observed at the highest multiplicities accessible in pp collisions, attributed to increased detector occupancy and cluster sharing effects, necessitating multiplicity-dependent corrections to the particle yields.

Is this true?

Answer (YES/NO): NO